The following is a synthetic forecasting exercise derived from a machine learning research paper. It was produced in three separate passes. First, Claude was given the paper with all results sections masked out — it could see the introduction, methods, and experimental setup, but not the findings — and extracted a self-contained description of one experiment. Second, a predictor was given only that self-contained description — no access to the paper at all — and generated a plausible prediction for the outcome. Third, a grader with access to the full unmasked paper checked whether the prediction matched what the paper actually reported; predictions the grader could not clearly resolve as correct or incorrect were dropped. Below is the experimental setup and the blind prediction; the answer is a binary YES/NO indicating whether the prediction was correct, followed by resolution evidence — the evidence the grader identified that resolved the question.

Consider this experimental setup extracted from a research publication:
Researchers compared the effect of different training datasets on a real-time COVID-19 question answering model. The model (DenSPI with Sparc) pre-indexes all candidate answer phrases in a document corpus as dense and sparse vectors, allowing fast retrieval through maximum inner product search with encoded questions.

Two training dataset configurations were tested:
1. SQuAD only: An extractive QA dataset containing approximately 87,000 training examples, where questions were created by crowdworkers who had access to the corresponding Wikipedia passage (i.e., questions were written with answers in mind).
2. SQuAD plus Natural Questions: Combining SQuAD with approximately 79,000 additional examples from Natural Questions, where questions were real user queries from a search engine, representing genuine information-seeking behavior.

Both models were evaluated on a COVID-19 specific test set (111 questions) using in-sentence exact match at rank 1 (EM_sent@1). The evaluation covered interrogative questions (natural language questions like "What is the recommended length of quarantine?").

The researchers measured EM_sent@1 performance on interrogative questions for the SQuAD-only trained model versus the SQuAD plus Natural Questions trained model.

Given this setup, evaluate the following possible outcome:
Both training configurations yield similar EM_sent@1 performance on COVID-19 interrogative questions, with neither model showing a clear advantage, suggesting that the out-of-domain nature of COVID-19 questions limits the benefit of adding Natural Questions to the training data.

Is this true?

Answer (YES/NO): NO